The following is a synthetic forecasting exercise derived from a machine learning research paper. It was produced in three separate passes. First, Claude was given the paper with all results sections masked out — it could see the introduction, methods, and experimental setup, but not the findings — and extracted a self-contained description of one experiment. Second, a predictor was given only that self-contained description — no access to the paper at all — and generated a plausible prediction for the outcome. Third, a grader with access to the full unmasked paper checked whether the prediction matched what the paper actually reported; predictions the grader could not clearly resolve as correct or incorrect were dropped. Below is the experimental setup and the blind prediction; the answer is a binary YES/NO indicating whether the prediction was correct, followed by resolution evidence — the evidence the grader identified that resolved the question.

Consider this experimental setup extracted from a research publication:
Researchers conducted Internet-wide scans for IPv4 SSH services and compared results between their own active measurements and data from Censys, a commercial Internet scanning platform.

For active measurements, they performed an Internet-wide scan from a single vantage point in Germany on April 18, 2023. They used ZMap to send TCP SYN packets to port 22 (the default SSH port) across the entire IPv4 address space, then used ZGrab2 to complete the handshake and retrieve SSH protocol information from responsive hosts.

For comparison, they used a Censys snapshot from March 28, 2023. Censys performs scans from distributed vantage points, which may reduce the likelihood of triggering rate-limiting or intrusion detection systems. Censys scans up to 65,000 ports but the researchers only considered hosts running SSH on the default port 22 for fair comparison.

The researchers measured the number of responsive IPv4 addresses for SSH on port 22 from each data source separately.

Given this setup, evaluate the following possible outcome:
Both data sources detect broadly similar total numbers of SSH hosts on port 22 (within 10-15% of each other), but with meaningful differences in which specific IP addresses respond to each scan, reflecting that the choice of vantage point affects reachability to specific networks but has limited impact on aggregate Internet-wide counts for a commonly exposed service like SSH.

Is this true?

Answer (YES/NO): NO